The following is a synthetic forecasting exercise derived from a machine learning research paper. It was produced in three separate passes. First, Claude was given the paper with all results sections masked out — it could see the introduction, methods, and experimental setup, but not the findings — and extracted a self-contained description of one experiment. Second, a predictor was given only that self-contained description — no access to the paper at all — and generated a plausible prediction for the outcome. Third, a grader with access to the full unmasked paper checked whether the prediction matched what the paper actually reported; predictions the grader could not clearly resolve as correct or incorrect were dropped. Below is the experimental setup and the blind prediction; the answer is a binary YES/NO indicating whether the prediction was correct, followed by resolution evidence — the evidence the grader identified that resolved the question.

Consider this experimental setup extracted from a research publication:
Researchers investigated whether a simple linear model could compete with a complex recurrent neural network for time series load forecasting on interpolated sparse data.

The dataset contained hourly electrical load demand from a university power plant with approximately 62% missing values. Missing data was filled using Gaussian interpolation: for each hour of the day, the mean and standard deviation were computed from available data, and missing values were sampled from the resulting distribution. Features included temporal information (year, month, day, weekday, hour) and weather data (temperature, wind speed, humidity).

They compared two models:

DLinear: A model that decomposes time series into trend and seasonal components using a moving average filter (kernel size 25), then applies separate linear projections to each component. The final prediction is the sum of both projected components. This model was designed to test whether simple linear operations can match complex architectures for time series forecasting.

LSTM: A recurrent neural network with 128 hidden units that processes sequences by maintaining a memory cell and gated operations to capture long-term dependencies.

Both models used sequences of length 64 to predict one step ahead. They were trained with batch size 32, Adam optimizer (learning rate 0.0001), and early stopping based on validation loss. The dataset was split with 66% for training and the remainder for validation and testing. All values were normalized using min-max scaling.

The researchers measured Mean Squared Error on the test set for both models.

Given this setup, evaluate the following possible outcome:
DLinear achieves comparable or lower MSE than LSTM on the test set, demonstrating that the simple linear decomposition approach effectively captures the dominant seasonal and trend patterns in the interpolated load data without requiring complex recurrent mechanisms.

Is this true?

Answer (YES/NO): NO